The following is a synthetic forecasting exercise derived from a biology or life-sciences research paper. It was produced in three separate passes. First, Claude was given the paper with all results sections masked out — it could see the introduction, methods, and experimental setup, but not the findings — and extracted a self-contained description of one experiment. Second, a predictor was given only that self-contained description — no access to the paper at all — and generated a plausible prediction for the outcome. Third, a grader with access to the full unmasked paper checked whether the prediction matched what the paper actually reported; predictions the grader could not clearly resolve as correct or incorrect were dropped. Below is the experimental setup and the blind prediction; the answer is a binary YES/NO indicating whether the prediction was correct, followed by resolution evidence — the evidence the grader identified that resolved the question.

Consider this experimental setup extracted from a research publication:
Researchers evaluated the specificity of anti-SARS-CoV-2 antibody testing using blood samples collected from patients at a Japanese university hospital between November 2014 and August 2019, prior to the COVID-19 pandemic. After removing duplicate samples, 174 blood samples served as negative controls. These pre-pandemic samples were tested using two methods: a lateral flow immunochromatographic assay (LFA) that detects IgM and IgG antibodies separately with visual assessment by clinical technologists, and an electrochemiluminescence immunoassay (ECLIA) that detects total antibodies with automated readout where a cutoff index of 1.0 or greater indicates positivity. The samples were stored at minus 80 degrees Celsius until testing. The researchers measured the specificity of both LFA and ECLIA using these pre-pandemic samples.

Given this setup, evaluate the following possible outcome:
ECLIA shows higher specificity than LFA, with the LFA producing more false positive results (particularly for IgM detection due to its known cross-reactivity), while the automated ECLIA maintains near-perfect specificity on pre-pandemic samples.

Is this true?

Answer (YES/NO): NO